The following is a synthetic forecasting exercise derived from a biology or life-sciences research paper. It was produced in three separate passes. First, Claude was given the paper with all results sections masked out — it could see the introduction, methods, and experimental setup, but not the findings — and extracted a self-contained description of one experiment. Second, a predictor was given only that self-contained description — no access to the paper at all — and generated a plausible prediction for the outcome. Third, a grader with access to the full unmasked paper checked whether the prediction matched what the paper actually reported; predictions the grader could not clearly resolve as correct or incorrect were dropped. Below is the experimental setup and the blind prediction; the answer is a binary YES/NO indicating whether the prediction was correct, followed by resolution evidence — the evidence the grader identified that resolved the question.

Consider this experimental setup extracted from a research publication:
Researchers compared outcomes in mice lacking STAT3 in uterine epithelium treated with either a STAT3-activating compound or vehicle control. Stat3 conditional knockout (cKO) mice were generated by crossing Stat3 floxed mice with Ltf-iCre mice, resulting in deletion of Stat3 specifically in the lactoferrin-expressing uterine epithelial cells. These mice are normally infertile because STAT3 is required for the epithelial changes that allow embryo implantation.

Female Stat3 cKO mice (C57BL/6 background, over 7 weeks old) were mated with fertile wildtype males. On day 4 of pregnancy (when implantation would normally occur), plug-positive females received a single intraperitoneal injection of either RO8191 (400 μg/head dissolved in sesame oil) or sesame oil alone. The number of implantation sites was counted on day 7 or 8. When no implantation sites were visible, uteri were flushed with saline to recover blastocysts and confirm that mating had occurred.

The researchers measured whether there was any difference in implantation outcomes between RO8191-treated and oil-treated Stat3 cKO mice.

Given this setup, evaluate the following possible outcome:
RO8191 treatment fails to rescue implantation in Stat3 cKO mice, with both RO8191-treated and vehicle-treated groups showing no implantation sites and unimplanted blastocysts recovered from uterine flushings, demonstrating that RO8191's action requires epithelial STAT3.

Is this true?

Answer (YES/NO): NO